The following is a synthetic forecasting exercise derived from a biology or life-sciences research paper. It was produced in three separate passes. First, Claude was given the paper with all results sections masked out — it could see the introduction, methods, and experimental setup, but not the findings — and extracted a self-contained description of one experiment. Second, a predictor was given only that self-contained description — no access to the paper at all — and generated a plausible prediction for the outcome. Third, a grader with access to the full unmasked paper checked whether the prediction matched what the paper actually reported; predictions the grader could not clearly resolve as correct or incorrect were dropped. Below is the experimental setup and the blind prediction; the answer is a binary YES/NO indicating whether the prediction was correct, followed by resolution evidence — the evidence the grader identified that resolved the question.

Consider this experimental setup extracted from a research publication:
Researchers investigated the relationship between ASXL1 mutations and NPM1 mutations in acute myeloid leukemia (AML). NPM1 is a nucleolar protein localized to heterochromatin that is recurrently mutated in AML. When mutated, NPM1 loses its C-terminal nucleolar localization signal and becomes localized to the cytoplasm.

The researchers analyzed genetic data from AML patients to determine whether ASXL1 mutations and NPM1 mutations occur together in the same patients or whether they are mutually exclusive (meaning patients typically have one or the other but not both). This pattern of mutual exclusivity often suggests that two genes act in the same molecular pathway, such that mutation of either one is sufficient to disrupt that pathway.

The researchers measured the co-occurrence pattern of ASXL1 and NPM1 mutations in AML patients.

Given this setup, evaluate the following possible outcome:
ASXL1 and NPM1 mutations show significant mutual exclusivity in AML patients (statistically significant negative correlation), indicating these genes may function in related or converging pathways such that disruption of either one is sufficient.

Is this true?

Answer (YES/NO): YES